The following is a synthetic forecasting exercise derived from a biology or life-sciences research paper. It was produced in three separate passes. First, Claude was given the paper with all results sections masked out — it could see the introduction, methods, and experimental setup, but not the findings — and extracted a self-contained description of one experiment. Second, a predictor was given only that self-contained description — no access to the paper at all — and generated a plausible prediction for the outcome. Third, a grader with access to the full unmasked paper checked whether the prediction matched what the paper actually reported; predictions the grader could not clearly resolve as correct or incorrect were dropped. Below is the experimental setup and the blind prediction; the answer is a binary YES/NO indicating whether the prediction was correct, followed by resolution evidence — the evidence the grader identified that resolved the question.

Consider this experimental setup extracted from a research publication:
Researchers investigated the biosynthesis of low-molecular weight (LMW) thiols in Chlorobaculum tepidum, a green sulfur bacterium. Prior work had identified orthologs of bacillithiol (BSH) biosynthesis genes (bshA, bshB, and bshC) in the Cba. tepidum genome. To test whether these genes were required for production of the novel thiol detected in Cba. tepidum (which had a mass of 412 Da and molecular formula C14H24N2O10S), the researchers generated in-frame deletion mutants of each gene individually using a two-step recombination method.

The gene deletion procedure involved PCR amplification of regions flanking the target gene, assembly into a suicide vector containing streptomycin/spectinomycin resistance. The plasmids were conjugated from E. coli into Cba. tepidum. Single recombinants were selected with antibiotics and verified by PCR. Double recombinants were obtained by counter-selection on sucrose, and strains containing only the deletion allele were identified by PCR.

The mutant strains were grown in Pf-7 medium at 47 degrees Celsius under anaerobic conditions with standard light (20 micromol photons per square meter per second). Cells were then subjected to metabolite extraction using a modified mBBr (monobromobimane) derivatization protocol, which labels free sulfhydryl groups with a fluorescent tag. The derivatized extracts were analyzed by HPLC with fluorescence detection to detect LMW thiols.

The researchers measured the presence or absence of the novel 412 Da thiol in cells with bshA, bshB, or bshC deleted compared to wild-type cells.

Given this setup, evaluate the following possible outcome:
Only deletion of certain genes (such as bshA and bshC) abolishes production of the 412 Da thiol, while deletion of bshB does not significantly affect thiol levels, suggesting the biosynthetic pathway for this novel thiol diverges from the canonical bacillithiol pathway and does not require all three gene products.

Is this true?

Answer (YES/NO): NO